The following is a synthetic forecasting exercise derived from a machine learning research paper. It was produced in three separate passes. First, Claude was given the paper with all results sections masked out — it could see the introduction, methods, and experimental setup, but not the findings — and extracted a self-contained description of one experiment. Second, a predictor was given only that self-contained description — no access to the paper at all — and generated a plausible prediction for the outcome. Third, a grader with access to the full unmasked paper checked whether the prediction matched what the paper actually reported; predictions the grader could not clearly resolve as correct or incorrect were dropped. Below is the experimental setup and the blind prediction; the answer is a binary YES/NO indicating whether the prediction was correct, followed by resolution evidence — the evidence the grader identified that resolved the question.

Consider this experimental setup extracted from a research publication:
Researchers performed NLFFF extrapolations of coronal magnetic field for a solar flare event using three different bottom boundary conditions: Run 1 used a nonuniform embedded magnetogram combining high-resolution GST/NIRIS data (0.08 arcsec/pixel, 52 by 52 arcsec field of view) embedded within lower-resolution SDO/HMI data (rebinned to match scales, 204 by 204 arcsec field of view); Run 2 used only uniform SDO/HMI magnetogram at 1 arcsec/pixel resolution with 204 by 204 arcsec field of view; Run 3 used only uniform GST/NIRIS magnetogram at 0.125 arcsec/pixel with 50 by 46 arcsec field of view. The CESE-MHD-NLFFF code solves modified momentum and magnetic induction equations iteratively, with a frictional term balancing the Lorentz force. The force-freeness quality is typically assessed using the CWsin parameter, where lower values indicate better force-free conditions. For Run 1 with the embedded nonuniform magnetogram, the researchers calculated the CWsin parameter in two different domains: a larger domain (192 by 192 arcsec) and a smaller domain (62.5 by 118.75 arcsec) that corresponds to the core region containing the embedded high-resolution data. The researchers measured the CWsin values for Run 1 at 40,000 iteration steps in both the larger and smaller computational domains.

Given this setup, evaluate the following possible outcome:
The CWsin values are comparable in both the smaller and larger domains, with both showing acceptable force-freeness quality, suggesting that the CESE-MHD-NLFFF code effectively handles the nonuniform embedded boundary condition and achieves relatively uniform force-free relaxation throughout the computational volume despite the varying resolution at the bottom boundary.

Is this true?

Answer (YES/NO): NO